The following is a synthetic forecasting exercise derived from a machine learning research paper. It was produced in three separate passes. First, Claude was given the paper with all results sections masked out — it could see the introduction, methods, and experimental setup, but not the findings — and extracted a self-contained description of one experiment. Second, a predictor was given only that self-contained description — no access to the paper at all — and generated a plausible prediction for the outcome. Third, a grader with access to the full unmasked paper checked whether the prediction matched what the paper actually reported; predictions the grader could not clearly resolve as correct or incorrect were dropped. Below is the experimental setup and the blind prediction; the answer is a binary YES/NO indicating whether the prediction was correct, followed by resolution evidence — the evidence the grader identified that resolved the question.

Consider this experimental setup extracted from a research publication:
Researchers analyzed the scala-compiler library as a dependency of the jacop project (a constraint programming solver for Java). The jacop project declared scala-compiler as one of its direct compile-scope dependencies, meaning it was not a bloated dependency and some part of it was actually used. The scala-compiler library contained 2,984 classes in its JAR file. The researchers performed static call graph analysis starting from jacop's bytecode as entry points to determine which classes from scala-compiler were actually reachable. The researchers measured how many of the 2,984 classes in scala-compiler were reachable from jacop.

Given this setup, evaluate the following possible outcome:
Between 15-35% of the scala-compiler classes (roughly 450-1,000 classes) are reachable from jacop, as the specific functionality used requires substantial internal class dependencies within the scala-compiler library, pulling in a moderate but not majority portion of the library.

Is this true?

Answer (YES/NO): NO